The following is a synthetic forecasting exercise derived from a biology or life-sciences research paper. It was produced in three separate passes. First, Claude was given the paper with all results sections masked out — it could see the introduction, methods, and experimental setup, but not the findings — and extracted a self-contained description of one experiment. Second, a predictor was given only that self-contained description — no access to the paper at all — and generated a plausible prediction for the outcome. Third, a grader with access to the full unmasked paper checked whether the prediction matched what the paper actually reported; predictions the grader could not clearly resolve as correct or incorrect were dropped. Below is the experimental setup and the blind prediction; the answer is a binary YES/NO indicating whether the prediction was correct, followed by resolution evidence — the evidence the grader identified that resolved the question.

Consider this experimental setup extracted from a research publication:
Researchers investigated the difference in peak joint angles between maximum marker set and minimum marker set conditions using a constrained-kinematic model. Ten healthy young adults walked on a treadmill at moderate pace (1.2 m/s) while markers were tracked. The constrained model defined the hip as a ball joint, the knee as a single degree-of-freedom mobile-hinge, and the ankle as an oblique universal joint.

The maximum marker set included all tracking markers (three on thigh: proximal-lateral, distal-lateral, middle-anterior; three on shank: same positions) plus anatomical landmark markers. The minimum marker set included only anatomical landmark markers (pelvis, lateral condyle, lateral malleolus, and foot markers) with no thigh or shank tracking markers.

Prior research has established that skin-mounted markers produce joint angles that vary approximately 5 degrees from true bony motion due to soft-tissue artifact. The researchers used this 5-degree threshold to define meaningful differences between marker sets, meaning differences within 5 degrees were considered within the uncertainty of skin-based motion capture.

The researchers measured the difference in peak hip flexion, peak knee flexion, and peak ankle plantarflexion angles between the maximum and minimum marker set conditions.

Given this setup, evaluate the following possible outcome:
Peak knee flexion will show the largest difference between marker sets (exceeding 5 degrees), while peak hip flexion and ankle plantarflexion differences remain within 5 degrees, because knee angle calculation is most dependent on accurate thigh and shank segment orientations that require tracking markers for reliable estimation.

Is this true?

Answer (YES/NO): NO